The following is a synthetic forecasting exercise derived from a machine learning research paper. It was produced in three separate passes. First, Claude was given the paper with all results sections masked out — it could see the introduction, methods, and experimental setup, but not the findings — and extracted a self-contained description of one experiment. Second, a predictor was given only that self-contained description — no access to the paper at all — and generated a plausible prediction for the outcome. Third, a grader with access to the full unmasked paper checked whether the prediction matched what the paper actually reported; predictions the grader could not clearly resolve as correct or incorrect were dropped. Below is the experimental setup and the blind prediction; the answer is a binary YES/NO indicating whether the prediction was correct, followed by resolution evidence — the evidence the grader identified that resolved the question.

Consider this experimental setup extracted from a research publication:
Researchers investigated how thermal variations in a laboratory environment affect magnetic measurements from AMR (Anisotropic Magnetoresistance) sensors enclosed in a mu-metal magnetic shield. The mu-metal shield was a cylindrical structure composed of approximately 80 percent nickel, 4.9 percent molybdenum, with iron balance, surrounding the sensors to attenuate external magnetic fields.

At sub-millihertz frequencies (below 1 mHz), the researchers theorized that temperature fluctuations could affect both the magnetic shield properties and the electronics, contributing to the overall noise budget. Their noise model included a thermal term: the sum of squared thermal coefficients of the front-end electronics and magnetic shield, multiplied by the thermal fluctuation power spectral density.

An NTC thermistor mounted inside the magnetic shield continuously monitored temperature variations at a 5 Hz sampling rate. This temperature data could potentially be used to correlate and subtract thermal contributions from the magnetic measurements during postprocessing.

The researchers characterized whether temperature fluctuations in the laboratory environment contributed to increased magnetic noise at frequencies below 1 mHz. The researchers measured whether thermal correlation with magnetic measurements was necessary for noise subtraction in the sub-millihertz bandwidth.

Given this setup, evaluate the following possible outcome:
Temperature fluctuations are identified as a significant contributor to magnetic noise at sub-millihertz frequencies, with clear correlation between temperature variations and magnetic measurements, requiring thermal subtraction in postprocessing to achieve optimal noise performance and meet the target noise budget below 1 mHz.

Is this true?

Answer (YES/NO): YES